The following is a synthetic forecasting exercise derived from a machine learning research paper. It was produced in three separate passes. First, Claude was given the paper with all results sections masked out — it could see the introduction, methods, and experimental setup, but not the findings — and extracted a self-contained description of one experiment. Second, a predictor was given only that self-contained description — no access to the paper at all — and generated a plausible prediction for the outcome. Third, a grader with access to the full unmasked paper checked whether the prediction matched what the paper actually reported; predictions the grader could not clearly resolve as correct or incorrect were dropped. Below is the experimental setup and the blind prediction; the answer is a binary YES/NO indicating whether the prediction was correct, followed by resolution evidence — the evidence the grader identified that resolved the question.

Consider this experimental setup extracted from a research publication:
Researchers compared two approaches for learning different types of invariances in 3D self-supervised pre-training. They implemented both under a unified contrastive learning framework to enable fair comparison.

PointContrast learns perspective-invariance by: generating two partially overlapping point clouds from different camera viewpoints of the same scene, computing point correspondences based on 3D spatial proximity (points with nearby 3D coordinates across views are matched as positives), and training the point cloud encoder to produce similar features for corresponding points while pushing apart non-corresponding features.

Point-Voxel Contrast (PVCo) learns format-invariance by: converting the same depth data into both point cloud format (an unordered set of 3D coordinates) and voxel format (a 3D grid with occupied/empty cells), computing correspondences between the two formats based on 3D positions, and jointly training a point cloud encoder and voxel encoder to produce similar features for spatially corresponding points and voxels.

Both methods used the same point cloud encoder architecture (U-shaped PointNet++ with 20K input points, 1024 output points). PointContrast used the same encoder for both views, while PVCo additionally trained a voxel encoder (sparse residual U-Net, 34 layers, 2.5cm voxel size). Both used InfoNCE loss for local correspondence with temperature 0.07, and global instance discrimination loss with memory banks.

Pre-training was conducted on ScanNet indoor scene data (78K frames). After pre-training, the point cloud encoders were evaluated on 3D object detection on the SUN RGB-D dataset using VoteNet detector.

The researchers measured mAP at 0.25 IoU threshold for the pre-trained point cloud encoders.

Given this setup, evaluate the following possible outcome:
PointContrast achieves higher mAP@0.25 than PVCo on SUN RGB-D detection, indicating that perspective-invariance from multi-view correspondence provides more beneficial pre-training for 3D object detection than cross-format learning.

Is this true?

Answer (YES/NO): YES